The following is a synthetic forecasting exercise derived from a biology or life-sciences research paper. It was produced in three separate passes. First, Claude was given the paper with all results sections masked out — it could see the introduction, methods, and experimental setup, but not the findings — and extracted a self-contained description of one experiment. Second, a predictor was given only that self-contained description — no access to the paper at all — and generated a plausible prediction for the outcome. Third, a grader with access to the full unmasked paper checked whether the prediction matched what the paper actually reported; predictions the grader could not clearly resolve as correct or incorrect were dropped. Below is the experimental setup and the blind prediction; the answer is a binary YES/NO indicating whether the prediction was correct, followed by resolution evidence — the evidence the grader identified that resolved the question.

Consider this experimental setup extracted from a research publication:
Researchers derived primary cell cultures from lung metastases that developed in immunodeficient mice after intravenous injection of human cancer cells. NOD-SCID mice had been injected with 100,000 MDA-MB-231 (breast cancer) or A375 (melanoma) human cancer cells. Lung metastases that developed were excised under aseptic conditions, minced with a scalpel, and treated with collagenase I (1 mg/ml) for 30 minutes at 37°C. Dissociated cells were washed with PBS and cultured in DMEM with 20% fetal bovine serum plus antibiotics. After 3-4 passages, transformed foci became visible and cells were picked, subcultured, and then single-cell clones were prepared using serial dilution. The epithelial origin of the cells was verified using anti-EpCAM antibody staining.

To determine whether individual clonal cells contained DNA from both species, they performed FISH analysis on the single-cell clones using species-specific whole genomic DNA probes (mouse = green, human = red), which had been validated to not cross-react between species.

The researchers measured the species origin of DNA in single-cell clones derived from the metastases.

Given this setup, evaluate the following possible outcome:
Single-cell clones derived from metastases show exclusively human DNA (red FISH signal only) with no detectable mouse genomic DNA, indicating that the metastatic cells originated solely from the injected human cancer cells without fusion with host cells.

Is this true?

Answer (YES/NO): NO